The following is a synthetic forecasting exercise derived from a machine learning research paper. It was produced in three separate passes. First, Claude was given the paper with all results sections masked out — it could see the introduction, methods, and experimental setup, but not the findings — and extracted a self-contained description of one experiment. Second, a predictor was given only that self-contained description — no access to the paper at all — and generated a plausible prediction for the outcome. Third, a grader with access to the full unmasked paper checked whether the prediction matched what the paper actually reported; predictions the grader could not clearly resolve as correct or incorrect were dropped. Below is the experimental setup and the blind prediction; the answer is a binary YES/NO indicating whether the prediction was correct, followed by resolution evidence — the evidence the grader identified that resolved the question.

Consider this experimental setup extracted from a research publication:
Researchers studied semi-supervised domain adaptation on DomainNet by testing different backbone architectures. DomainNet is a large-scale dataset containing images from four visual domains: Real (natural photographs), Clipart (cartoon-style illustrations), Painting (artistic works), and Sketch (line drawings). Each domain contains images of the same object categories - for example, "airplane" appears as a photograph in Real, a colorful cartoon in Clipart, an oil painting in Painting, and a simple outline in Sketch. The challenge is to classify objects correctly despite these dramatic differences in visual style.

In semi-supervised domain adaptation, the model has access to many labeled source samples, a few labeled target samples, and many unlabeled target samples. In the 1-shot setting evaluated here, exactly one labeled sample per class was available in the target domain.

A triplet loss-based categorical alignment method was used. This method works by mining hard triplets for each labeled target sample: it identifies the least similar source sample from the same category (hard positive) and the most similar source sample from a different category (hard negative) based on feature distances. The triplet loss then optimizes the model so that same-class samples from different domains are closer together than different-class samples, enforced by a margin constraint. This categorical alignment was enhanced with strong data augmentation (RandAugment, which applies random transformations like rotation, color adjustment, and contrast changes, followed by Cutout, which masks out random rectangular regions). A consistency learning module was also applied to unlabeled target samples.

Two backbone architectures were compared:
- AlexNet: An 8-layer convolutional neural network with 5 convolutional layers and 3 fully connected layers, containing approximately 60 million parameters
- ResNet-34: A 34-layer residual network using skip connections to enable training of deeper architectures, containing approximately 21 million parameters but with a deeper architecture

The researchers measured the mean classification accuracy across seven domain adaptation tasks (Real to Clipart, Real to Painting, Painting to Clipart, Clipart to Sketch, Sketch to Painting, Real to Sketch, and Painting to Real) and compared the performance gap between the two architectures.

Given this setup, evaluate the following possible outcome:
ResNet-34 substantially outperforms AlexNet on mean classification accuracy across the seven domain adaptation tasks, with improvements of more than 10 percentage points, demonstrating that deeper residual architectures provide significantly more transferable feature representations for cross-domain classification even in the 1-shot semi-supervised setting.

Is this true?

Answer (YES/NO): YES